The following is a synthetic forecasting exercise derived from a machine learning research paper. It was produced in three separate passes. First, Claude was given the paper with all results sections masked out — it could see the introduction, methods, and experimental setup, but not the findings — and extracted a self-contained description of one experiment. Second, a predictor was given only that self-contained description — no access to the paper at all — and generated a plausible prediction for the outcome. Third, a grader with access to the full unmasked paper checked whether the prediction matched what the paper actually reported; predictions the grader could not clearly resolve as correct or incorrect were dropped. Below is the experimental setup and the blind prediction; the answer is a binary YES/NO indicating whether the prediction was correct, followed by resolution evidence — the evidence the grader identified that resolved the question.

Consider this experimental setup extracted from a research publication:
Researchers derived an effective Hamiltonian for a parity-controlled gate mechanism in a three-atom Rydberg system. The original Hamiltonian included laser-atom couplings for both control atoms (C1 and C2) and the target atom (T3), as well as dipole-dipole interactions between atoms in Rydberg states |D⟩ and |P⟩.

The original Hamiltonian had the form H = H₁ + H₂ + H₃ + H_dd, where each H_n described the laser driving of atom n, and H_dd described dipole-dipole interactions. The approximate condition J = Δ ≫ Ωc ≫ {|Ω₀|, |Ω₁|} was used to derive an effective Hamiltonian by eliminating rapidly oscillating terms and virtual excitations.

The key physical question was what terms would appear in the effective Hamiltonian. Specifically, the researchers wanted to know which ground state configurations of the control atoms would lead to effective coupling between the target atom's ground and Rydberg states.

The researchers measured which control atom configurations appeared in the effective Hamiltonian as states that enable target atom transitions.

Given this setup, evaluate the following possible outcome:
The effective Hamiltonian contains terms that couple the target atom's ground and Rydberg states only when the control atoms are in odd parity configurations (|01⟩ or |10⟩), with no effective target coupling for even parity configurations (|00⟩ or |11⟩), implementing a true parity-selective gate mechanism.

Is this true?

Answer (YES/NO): NO